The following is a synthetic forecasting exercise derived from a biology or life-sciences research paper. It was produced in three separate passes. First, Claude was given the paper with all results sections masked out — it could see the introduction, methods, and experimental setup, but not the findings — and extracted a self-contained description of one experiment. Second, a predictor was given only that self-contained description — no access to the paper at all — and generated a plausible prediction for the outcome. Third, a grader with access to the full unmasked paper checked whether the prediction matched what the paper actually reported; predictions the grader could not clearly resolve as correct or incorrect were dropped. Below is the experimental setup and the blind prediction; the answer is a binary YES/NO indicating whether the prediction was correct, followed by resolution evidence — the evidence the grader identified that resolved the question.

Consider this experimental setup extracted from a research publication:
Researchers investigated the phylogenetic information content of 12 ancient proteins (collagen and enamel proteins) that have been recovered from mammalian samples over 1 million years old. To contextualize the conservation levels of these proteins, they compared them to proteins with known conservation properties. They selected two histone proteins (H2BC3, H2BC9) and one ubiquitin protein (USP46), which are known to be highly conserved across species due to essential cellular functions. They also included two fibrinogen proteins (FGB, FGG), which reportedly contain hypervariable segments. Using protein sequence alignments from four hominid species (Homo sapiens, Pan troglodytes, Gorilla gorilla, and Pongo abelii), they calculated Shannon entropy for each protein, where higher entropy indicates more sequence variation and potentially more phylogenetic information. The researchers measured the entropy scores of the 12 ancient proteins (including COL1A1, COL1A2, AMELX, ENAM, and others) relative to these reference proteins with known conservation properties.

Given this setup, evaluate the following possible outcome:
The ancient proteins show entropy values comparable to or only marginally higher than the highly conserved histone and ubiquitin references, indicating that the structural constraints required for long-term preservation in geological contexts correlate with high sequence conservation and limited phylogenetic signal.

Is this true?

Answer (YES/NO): NO